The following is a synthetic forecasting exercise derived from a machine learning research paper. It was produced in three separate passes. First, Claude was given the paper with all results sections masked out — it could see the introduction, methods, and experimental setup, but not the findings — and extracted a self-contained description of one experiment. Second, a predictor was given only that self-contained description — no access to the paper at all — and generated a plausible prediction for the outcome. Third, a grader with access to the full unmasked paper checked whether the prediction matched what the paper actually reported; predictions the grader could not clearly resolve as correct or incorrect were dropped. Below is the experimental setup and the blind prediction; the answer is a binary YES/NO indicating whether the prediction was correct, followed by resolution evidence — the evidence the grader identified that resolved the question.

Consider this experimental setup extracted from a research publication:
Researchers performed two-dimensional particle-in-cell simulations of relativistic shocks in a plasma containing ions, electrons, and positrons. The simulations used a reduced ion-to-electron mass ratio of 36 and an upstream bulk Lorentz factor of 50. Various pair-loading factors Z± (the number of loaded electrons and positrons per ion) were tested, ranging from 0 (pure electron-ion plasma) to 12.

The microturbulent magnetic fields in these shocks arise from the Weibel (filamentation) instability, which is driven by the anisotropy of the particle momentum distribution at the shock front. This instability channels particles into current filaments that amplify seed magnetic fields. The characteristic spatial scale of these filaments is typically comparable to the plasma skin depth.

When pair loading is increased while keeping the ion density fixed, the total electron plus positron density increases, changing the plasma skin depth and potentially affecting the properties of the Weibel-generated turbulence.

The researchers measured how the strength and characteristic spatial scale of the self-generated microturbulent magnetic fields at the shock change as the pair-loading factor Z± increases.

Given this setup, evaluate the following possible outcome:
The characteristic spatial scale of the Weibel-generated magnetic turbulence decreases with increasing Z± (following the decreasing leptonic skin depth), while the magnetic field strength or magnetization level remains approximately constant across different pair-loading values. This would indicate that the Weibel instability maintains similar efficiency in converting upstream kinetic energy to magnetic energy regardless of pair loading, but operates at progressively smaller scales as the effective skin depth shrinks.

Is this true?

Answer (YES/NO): NO